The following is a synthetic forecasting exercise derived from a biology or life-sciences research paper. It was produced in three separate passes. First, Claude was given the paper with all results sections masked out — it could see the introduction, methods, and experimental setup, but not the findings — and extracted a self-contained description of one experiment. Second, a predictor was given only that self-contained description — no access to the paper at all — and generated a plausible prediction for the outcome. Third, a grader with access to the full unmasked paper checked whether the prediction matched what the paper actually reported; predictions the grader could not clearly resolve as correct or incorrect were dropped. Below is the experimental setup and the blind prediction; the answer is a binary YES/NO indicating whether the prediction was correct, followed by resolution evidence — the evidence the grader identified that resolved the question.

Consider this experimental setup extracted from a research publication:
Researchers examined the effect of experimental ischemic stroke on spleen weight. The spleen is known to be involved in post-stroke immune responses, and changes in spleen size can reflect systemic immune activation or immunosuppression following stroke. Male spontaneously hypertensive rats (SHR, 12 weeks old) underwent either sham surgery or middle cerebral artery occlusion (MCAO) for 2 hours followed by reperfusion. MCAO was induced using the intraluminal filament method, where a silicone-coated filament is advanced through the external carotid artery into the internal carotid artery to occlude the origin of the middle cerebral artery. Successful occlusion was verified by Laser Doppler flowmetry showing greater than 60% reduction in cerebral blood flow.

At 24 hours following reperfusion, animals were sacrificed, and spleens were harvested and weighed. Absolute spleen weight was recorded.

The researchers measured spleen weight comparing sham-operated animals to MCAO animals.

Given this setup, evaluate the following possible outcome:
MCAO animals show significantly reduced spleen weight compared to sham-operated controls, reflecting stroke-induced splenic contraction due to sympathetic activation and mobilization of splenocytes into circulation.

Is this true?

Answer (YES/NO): YES